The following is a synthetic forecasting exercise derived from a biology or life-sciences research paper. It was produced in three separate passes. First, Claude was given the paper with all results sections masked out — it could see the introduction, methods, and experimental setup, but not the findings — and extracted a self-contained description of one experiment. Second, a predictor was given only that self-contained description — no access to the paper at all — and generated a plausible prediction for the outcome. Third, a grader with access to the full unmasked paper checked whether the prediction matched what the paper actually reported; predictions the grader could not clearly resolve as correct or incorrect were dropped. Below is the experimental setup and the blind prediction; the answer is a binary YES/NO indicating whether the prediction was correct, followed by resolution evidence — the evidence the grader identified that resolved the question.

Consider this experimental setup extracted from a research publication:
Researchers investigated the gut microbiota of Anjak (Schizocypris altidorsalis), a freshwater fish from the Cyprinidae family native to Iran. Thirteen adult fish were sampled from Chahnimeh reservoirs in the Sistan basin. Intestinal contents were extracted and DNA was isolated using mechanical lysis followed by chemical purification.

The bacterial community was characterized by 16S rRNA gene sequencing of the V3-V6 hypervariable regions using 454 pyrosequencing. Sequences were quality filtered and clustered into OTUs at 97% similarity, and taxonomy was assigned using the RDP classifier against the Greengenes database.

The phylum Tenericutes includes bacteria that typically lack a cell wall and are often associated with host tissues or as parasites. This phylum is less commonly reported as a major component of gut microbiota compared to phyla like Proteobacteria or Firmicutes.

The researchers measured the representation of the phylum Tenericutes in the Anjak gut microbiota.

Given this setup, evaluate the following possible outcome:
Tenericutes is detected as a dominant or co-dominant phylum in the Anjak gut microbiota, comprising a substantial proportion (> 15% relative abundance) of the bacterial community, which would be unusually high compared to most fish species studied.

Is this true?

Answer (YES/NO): NO